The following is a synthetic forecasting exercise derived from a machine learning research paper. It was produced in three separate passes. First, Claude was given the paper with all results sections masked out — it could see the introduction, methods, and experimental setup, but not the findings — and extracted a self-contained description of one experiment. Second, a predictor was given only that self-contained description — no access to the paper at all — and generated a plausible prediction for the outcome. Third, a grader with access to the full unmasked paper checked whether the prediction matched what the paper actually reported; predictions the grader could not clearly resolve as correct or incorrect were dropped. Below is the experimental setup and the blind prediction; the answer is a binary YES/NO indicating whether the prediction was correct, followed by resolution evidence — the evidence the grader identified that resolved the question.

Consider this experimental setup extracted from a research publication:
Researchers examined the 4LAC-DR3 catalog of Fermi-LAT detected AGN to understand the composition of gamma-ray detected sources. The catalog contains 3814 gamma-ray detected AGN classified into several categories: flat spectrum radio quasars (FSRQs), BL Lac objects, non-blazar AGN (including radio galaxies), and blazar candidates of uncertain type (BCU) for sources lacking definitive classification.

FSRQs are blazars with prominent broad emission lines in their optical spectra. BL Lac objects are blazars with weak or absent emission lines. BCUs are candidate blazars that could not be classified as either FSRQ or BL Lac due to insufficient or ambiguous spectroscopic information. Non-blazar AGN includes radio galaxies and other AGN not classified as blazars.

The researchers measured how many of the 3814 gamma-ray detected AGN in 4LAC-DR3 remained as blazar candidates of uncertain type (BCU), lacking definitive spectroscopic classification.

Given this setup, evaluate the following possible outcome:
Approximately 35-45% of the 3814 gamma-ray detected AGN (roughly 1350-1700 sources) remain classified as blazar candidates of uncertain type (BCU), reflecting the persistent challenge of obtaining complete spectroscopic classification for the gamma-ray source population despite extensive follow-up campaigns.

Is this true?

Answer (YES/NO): YES